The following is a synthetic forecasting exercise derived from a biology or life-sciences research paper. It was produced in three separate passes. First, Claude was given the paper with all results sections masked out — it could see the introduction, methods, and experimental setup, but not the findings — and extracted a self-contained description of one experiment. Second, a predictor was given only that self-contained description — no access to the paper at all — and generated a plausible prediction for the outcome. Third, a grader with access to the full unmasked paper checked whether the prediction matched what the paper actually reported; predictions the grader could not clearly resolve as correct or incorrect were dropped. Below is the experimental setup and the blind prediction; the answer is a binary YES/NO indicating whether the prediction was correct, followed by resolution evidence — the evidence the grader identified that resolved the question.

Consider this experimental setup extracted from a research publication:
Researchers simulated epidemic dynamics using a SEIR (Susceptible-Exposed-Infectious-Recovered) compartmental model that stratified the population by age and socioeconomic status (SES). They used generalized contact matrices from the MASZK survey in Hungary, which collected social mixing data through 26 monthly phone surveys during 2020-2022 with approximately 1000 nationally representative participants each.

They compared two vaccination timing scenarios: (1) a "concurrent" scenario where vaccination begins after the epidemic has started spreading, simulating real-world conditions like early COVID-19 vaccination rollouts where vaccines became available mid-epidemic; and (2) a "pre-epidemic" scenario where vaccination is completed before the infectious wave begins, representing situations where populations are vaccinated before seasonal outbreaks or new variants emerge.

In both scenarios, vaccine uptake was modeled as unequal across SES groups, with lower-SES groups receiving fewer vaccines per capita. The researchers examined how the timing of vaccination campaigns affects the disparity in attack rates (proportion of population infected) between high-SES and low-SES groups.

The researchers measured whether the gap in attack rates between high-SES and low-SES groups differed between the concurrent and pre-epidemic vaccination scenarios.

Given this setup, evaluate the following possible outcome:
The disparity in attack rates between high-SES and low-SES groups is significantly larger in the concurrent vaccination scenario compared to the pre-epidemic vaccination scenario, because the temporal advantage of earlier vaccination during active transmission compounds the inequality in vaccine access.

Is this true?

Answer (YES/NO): NO